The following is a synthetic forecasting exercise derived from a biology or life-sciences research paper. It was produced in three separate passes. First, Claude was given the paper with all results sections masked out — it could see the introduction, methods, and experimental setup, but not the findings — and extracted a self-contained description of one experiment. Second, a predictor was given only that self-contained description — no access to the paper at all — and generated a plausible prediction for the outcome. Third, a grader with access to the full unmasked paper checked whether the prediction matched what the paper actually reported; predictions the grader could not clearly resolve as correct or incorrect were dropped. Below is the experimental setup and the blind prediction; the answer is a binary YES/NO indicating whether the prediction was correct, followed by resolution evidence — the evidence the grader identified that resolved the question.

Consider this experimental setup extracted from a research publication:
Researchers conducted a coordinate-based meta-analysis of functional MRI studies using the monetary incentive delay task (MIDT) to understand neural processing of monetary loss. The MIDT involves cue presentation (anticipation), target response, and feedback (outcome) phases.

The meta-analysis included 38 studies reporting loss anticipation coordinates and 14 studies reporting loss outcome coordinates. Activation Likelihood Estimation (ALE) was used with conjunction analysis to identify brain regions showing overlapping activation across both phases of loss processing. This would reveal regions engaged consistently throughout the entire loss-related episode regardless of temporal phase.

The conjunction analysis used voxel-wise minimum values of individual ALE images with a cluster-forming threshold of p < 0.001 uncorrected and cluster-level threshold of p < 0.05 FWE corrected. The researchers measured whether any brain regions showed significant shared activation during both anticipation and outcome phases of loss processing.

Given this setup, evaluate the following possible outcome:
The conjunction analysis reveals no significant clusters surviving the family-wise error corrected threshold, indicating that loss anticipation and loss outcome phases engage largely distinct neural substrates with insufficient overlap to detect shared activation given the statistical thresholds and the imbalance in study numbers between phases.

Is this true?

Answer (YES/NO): NO